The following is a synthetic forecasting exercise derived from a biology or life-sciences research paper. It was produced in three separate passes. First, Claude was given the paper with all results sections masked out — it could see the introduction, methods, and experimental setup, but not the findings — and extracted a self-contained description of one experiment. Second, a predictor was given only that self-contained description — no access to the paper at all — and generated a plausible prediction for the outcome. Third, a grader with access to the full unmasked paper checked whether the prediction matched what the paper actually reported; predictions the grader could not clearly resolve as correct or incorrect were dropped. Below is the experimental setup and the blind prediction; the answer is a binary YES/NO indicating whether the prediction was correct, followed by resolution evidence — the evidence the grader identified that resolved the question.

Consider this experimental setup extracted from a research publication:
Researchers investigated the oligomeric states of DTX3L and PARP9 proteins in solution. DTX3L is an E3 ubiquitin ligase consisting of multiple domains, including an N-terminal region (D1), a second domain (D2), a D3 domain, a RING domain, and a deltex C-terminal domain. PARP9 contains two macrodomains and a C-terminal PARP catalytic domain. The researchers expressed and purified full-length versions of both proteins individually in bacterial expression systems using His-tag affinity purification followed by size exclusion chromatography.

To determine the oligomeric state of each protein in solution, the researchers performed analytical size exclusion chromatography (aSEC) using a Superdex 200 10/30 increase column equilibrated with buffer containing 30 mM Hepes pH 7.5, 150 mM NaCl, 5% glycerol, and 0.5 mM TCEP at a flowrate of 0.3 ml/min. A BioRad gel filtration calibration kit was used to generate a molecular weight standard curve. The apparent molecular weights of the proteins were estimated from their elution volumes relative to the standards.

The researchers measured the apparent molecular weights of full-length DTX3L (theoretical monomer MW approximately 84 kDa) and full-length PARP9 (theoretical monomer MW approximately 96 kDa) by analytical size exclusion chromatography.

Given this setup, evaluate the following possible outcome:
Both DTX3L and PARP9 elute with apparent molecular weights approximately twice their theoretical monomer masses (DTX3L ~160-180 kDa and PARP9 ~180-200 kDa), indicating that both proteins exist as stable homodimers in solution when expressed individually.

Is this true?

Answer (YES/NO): NO